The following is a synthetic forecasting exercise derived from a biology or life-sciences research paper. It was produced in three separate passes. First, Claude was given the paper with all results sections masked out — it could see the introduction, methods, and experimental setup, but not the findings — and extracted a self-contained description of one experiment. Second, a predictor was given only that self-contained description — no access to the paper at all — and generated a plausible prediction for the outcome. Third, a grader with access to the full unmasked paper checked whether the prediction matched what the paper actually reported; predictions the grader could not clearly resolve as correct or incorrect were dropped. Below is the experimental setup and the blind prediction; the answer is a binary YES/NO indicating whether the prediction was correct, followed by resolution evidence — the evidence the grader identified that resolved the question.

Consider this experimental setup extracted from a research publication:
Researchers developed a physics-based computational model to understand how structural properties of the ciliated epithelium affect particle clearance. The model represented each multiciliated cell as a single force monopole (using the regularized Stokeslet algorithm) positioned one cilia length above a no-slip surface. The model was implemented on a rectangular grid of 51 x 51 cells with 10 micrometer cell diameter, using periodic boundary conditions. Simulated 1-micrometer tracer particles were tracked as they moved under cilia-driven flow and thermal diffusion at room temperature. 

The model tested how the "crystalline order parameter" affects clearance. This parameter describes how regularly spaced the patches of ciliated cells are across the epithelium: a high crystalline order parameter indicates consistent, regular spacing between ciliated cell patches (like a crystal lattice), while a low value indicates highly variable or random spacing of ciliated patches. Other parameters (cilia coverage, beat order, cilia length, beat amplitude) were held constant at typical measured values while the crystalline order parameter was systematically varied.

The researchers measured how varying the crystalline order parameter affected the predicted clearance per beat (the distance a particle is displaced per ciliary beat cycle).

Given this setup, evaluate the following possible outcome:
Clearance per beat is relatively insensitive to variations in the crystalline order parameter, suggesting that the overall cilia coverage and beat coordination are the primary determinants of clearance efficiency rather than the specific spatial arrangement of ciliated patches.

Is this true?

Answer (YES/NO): YES